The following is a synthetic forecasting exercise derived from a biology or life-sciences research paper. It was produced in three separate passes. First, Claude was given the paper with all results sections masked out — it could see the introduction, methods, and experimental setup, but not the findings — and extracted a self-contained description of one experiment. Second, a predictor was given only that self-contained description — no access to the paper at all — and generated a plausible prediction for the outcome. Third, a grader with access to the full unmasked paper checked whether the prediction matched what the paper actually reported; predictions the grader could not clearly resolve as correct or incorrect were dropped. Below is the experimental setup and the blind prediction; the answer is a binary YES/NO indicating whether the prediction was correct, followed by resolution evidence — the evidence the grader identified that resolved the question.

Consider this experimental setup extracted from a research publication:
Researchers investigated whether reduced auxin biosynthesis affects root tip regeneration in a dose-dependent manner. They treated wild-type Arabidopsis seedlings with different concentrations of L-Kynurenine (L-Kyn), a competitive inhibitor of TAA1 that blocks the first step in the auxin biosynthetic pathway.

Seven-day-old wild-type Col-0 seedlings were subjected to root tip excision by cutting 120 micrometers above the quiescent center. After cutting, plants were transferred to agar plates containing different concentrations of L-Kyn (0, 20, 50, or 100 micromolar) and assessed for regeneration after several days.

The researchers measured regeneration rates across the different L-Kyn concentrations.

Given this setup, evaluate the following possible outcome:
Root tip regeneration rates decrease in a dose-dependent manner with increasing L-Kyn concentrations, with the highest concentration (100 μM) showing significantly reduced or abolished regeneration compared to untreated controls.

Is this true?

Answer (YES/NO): YES